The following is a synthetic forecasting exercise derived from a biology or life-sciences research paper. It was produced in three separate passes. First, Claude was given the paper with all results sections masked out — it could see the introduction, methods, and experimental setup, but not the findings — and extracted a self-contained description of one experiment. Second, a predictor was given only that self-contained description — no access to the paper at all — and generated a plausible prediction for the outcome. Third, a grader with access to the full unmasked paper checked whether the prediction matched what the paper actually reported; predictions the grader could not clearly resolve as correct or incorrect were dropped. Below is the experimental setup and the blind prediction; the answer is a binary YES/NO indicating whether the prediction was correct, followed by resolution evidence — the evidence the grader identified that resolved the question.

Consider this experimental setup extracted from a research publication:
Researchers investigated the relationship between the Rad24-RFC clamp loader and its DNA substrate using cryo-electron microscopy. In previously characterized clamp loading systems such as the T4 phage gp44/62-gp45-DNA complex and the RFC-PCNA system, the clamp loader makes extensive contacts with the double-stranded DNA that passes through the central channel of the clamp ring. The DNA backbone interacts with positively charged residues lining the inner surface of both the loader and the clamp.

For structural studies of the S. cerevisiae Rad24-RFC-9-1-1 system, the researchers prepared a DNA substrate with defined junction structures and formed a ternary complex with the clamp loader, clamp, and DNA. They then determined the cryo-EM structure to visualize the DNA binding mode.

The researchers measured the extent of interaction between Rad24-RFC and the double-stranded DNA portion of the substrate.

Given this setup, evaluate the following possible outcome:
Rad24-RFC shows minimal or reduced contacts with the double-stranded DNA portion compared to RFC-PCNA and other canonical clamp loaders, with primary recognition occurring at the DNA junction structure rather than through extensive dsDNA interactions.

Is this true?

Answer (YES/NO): YES